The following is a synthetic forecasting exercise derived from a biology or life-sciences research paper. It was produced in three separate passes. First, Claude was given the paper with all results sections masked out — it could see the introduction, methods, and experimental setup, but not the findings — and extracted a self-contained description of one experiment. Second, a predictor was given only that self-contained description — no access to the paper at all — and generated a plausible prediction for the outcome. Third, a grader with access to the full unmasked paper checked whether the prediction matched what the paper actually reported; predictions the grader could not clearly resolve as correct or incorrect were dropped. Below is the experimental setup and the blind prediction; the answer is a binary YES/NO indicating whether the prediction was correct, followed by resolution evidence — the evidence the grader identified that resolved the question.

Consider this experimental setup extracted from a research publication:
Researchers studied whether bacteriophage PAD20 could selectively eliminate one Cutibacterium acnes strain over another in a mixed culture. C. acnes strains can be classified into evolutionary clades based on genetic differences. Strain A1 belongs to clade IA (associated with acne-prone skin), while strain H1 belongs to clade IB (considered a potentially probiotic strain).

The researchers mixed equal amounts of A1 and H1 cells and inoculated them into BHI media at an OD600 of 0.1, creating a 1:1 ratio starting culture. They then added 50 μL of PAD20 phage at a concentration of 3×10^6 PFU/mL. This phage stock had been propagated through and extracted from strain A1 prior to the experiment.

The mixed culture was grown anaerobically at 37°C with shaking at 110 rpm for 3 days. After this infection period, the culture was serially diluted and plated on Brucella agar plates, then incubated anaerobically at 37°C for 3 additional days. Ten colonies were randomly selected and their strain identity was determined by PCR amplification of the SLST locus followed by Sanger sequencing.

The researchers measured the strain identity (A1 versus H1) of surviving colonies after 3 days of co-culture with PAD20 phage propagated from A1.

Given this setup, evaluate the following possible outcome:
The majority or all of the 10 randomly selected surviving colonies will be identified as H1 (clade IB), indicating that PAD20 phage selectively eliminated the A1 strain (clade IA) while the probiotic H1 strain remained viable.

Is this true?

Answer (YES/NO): YES